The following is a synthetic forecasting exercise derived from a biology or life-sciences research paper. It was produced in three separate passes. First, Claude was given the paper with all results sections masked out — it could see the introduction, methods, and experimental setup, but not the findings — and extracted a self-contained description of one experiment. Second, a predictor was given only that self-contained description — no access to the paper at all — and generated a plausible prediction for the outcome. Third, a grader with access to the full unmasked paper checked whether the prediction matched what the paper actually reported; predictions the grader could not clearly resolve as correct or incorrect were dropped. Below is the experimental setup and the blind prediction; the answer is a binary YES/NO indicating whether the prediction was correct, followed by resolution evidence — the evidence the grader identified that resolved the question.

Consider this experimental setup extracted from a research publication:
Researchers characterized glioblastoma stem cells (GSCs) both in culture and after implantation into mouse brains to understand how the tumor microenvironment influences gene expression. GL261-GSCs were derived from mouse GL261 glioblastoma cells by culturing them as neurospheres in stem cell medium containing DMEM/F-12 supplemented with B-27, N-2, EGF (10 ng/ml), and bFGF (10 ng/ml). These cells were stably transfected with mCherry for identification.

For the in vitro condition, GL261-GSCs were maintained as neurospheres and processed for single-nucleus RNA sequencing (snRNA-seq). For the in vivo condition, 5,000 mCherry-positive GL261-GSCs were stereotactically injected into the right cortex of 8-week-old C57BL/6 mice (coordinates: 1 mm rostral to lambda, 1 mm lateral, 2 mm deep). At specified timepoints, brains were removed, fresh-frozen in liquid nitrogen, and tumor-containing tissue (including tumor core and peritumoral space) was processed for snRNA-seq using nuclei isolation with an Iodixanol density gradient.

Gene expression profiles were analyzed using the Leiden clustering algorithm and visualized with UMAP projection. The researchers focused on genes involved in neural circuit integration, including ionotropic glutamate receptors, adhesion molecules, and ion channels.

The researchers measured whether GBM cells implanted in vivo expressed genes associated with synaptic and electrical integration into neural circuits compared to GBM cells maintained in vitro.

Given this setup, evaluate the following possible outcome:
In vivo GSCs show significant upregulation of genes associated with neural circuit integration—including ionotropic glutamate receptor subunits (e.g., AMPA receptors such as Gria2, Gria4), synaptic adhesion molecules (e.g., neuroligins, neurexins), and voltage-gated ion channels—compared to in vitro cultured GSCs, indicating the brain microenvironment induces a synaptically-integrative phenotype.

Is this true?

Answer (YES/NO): YES